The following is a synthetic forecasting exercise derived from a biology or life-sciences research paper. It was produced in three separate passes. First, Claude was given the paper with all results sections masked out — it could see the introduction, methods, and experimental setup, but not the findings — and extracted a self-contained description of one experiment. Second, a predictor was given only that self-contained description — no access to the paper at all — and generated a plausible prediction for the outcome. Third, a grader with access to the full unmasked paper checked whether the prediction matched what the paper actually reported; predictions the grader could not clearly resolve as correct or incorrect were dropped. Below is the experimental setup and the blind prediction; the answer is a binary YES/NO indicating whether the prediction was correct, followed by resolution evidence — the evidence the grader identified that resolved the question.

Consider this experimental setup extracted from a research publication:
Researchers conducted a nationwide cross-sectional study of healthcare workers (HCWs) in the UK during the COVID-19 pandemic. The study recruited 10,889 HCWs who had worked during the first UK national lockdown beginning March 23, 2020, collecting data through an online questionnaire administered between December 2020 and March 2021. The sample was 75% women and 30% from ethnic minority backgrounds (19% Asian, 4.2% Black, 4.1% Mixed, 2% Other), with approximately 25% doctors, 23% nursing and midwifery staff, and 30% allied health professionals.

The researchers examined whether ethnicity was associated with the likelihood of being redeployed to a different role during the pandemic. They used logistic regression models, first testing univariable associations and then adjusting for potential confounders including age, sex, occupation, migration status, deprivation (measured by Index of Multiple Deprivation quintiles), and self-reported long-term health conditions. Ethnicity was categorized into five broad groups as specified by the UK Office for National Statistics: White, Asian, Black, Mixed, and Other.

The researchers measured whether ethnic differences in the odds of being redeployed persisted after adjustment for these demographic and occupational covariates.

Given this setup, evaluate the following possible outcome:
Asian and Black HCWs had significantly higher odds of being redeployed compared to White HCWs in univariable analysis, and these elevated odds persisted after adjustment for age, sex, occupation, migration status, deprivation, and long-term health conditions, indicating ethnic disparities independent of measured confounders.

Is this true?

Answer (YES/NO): NO